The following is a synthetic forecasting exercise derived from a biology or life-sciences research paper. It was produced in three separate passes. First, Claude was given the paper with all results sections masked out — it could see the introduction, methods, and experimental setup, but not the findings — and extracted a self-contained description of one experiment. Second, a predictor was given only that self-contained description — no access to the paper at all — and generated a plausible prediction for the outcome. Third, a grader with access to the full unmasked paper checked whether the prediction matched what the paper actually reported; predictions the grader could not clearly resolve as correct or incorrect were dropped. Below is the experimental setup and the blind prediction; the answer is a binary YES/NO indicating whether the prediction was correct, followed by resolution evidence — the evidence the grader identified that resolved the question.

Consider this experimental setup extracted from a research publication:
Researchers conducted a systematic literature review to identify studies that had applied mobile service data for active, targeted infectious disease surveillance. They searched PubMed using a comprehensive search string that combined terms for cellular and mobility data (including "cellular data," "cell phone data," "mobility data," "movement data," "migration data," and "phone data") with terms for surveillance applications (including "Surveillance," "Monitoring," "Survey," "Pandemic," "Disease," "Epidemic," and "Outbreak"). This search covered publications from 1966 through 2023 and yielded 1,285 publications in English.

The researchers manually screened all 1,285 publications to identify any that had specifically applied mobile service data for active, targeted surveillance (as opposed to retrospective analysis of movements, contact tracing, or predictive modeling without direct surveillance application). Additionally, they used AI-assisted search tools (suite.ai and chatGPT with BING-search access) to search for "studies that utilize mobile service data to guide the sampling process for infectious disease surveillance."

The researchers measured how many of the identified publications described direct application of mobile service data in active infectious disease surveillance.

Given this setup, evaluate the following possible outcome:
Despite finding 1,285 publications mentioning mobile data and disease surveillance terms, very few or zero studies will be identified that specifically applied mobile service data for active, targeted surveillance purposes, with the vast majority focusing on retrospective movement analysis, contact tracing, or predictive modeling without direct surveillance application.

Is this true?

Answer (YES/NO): YES